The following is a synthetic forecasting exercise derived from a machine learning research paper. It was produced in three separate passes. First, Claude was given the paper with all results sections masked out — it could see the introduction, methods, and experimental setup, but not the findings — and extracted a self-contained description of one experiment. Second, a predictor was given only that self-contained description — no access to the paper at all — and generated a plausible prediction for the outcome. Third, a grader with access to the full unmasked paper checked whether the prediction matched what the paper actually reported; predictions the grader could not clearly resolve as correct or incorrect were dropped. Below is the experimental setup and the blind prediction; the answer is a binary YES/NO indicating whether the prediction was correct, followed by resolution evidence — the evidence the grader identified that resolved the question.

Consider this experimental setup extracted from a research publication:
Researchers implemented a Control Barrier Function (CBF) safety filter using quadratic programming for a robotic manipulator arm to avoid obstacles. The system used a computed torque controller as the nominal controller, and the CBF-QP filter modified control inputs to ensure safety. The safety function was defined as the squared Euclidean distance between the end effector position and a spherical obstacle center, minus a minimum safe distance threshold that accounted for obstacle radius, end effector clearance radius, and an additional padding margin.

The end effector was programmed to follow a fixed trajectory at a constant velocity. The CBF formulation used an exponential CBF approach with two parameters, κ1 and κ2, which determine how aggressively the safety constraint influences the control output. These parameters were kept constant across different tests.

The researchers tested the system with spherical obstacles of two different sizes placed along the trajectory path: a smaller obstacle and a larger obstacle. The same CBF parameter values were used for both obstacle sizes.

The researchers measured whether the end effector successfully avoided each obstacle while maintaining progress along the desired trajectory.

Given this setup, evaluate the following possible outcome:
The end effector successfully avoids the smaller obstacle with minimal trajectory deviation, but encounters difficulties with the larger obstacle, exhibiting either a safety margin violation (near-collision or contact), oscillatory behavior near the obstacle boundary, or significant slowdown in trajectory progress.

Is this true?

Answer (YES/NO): YES